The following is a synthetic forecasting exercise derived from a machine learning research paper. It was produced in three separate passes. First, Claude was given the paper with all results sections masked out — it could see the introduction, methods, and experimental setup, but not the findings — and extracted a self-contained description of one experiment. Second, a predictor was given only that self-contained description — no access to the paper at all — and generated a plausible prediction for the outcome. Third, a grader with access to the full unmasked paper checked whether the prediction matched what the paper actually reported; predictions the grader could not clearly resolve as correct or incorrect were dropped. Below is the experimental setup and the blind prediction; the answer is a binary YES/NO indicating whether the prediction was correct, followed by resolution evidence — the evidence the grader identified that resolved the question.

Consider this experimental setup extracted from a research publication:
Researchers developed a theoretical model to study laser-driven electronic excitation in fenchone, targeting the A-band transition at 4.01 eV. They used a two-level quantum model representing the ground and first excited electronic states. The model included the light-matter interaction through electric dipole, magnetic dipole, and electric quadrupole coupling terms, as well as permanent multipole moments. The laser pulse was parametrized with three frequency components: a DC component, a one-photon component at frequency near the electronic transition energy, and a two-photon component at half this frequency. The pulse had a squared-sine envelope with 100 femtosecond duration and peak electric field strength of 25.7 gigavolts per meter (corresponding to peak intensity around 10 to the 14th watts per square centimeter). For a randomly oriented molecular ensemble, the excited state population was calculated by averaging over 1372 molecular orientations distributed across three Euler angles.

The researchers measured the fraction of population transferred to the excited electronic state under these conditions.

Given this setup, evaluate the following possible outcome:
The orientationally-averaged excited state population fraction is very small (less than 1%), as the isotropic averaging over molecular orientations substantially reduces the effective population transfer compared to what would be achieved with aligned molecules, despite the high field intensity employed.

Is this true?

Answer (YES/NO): NO